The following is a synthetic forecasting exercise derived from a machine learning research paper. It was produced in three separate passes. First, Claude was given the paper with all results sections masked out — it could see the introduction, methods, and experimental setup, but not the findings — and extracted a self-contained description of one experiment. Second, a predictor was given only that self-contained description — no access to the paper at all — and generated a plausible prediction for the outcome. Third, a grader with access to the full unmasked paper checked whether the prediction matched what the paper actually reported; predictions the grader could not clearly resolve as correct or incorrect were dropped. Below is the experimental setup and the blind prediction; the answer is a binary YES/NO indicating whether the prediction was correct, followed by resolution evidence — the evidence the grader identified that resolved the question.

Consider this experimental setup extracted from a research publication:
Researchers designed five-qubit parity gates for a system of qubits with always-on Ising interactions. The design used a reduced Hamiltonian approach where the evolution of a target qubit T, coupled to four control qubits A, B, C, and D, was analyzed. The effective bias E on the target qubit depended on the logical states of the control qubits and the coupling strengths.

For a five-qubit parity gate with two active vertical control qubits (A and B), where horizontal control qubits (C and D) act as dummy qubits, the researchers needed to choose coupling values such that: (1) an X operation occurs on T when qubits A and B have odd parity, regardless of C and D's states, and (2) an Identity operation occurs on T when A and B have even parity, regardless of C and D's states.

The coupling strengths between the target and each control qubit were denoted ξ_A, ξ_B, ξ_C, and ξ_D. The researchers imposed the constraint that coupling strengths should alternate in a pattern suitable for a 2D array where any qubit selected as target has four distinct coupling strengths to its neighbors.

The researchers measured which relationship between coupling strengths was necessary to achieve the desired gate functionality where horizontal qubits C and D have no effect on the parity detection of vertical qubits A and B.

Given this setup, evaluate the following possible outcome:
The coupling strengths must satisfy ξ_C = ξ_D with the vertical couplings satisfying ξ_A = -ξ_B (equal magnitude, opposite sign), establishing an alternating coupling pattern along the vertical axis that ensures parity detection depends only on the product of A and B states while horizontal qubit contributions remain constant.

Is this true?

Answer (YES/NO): NO